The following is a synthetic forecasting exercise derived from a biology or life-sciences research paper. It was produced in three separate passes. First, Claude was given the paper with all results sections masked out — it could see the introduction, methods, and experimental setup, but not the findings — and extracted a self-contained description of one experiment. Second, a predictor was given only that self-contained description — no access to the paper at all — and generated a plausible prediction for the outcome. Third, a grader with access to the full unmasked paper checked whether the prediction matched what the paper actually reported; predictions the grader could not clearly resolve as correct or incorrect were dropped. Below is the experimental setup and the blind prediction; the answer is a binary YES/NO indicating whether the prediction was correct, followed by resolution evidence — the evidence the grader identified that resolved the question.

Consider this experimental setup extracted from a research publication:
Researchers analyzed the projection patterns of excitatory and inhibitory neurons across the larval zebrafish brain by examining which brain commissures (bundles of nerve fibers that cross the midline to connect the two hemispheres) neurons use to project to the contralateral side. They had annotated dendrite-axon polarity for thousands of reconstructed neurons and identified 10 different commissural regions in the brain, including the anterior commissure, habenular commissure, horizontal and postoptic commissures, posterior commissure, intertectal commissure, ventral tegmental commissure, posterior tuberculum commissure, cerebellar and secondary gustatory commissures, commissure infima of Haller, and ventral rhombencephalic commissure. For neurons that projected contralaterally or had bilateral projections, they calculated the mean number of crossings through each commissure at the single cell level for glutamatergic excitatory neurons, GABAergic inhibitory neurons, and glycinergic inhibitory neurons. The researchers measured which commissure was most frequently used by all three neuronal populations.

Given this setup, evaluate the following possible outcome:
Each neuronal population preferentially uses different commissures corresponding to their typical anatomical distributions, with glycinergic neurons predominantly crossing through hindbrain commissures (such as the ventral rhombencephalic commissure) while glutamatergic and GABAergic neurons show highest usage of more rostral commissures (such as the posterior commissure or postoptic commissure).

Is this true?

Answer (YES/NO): NO